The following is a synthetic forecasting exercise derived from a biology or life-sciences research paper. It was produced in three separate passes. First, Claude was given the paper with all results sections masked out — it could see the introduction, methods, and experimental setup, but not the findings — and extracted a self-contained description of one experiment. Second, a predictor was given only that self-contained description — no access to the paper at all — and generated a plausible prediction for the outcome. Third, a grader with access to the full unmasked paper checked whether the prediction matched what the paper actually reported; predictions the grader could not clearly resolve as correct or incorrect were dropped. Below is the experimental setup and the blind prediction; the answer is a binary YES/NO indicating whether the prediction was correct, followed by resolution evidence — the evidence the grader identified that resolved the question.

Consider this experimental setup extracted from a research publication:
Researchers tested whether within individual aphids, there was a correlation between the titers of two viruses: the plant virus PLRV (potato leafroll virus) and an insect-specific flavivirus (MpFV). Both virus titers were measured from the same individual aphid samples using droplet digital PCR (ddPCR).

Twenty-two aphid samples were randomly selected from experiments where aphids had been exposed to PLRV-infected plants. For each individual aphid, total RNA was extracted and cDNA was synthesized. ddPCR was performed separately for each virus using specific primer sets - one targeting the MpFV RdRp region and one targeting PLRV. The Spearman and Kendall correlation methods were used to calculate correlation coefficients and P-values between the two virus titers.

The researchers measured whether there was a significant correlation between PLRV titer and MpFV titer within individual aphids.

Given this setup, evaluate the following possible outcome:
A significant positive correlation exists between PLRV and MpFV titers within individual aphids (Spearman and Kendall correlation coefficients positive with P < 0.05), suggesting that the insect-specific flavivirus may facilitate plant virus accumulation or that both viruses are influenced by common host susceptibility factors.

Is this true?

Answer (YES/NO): YES